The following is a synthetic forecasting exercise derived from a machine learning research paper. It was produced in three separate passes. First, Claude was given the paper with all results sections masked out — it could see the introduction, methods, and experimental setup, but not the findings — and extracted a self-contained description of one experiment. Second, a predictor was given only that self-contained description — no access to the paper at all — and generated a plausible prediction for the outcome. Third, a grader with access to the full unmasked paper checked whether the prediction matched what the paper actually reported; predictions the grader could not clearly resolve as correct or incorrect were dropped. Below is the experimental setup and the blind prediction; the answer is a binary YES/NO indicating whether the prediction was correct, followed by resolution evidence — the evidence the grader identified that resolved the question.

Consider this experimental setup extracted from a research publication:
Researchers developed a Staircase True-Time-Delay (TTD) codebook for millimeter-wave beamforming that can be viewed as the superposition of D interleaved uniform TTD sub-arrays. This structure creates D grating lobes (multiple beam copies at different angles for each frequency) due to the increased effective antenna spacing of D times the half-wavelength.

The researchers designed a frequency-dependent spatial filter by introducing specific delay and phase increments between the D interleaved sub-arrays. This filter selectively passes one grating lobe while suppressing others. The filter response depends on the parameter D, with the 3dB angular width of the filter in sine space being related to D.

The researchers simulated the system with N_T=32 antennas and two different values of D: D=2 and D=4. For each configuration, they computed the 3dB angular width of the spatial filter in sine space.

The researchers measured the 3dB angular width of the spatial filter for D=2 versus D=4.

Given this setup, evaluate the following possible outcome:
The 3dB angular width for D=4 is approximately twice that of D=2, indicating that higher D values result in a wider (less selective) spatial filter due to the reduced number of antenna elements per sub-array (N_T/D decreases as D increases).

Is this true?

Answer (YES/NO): NO